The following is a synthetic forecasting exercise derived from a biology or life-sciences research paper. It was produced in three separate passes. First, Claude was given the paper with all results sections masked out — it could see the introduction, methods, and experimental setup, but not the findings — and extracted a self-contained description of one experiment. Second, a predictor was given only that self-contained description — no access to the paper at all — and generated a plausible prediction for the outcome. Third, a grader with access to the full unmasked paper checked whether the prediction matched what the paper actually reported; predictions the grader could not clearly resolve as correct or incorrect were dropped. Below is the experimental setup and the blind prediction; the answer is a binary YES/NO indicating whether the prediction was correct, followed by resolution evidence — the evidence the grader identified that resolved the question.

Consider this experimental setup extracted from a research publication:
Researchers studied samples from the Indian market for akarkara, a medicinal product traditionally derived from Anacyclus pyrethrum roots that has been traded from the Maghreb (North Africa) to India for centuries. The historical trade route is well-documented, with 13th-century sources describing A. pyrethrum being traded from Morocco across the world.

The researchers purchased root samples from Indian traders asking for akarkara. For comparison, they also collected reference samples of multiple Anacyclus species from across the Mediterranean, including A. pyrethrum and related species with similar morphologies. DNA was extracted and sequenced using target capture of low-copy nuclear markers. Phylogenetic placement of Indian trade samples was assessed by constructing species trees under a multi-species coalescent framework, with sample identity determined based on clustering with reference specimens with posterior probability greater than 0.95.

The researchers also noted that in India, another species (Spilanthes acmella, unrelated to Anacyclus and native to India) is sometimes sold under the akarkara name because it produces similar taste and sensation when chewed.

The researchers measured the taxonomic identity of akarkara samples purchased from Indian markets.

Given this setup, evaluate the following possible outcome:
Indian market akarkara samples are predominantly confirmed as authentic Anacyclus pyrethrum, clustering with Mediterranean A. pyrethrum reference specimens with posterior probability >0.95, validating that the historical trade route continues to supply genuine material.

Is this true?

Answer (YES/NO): YES